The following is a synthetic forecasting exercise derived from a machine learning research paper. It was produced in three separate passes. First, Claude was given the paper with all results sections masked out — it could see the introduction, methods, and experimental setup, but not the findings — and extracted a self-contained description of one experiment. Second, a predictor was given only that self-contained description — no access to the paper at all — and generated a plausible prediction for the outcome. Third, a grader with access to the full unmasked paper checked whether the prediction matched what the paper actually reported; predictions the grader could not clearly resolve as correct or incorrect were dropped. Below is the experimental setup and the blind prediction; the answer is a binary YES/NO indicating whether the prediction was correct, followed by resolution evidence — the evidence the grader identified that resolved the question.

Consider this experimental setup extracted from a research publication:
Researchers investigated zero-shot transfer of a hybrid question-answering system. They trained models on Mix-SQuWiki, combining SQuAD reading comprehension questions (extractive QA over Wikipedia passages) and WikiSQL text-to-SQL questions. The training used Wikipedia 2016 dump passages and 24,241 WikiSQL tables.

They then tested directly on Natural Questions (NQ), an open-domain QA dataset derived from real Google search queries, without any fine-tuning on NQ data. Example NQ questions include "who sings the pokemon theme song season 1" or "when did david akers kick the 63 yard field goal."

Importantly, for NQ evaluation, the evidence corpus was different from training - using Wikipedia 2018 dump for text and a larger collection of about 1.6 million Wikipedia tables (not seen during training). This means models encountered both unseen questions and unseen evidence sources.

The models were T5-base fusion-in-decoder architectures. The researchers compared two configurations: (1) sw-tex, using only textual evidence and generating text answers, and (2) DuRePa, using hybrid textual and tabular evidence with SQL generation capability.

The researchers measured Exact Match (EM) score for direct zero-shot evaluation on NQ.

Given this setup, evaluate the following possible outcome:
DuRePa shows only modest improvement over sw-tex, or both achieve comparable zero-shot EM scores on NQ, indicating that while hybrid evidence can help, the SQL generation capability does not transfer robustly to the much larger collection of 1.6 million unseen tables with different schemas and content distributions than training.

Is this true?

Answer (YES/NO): NO